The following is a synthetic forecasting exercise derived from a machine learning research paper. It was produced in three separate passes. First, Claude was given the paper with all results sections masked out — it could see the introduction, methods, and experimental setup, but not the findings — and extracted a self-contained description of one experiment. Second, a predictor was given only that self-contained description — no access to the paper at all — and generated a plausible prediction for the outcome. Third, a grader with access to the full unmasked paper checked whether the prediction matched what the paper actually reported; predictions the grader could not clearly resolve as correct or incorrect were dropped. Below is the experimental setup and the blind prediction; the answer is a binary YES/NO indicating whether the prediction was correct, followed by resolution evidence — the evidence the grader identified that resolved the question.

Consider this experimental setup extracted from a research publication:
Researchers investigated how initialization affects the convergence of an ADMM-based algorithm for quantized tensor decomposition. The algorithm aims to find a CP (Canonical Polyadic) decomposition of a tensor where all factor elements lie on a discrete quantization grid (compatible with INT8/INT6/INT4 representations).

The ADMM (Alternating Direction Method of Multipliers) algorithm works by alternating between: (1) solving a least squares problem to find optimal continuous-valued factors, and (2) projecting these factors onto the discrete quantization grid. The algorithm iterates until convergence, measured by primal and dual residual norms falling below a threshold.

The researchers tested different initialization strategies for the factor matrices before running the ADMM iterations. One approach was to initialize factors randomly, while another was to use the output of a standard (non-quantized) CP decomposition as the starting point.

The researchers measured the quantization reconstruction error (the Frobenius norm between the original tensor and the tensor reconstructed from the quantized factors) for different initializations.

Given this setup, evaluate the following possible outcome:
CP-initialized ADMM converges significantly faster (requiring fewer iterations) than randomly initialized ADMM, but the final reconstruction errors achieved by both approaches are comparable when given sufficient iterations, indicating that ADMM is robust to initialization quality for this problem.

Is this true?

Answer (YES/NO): NO